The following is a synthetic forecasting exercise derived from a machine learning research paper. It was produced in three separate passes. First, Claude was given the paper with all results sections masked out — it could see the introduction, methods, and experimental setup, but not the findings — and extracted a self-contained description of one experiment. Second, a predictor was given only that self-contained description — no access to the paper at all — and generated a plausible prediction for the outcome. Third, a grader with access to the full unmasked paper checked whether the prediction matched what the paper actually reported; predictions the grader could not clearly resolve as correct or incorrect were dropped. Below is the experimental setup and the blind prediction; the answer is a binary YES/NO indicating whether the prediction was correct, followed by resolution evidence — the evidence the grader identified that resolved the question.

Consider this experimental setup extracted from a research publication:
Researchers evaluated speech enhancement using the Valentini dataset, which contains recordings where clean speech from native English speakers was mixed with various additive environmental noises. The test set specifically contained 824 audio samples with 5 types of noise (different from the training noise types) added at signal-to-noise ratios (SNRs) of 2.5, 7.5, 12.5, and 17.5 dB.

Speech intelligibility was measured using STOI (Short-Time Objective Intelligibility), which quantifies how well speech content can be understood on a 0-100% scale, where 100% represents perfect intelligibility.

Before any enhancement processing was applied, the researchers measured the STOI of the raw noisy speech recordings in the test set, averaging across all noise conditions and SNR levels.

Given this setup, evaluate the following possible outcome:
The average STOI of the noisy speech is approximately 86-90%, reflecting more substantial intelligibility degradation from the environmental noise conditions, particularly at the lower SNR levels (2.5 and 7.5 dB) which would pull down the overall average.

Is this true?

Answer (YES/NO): NO